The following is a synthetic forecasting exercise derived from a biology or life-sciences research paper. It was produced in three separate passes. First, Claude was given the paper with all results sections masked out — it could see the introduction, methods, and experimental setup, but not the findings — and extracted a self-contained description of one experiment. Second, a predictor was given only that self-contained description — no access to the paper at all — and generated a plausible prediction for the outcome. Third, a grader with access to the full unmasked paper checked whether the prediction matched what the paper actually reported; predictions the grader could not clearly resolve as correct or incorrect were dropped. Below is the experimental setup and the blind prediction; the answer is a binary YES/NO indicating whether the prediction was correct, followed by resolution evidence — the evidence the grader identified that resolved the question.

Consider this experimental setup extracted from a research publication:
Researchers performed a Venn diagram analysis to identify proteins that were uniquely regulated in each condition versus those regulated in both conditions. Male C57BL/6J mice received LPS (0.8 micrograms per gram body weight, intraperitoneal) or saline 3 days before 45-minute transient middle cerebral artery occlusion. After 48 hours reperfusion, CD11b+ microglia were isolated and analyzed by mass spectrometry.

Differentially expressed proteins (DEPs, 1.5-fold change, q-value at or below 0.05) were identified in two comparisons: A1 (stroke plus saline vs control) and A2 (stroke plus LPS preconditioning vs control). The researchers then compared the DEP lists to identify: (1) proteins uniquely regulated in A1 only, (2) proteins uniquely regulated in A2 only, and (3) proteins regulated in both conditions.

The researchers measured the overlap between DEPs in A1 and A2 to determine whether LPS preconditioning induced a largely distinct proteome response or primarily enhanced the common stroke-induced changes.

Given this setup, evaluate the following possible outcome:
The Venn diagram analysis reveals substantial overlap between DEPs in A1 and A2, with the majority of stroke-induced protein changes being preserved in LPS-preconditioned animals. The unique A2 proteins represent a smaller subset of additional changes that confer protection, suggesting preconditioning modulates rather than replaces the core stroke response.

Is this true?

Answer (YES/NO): YES